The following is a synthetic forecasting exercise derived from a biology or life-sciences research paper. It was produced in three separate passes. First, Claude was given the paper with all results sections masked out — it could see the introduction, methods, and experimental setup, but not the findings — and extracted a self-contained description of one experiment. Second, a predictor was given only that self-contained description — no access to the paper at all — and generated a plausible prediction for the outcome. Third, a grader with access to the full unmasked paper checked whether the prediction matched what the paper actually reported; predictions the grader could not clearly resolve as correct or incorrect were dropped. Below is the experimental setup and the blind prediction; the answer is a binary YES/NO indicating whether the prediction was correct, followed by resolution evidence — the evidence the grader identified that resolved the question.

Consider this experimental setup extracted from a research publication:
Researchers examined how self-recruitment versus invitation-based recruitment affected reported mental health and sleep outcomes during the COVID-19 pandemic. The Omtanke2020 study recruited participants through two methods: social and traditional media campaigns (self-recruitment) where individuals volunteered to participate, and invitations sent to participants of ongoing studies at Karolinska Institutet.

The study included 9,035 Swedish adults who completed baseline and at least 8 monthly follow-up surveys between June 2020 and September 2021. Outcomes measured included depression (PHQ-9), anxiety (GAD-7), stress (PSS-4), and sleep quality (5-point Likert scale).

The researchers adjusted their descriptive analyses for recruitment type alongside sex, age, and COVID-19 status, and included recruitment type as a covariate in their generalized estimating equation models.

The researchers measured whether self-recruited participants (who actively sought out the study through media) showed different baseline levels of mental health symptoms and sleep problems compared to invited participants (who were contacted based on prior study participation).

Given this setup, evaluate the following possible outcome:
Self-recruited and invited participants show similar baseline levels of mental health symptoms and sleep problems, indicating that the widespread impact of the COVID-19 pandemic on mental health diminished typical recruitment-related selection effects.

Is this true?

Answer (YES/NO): NO